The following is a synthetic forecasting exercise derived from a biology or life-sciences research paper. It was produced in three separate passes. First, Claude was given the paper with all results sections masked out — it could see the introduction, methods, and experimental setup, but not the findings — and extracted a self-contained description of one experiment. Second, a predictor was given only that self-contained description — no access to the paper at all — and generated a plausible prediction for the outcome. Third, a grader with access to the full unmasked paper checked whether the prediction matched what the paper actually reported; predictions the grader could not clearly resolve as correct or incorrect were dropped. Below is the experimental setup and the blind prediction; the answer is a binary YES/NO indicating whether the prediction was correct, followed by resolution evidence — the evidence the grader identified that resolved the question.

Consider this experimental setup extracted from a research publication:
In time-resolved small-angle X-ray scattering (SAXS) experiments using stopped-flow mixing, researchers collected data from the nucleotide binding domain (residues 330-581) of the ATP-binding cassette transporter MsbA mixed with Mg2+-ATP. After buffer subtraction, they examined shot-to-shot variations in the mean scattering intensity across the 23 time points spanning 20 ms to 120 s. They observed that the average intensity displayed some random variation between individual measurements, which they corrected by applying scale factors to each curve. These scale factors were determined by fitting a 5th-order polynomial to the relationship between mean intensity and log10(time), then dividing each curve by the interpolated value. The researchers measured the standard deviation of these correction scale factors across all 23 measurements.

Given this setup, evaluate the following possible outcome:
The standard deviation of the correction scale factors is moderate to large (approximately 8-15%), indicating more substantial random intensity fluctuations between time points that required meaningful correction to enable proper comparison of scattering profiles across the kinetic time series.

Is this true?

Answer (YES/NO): NO